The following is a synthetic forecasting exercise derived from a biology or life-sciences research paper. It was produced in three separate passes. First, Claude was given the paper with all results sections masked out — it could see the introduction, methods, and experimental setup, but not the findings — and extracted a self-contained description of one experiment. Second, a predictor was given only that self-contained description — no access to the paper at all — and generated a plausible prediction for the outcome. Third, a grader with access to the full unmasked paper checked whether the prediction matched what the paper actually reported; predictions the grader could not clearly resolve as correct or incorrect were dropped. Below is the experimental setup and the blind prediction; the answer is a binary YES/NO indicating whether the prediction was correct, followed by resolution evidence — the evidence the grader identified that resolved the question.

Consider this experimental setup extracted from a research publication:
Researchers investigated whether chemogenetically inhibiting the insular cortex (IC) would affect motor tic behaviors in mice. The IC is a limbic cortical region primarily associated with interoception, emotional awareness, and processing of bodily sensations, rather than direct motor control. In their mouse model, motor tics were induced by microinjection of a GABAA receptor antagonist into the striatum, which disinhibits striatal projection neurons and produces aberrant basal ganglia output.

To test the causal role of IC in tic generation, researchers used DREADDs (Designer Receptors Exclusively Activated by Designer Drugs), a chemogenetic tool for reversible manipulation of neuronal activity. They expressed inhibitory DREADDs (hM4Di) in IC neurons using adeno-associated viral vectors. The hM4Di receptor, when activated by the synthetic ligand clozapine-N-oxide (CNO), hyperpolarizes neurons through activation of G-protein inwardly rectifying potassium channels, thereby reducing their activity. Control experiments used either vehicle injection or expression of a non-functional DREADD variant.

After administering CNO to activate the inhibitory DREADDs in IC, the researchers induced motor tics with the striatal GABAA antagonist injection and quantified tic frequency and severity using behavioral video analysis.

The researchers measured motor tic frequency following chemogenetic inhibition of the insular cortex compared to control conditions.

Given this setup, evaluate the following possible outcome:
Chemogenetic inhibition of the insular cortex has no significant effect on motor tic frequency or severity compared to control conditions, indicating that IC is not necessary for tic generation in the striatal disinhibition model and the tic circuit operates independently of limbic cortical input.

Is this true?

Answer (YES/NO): NO